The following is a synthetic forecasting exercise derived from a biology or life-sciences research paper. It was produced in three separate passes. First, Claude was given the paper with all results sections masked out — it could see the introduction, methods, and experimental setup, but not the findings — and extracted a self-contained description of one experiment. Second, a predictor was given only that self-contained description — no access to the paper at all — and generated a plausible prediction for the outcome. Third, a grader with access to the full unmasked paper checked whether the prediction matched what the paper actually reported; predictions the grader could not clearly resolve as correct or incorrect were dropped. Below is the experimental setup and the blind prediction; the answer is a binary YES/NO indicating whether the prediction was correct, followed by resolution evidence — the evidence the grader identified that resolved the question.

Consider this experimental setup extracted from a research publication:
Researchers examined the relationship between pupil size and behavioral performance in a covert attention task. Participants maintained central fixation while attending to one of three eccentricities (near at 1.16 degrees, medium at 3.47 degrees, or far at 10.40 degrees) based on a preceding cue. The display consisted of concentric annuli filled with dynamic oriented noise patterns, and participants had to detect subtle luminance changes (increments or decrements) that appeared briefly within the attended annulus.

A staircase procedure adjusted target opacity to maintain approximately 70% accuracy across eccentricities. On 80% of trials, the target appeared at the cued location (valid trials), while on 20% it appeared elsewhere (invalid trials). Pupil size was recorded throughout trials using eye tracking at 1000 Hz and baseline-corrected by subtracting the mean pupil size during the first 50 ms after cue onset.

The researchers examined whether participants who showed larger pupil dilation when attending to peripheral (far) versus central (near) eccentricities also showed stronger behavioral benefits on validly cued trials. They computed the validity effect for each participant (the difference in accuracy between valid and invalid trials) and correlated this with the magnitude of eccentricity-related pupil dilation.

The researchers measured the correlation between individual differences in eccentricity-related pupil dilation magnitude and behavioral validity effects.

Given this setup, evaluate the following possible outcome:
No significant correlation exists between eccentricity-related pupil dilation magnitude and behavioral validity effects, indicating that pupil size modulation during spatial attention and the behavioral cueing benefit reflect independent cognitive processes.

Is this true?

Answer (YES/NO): NO